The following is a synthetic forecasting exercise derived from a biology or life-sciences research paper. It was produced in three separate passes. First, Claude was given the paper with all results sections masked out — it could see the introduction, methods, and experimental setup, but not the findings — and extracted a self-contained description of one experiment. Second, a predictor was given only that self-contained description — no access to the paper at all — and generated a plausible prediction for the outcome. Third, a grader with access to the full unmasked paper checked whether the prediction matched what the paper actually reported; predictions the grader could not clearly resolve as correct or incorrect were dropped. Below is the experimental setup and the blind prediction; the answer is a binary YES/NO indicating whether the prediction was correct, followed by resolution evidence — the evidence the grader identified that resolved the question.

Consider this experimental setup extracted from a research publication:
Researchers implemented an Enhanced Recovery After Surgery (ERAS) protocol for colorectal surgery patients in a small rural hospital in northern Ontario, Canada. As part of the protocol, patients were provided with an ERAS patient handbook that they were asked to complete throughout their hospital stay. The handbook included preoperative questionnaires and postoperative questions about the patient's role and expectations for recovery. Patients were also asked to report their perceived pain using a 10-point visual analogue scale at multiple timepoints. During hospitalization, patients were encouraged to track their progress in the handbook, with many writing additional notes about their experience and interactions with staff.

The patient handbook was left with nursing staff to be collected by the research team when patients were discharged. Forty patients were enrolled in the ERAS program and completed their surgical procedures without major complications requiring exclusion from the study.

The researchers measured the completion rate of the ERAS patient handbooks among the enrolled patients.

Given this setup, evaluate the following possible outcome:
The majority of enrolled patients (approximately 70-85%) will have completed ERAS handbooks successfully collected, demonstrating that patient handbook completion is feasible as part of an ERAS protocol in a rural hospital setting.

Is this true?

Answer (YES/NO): YES